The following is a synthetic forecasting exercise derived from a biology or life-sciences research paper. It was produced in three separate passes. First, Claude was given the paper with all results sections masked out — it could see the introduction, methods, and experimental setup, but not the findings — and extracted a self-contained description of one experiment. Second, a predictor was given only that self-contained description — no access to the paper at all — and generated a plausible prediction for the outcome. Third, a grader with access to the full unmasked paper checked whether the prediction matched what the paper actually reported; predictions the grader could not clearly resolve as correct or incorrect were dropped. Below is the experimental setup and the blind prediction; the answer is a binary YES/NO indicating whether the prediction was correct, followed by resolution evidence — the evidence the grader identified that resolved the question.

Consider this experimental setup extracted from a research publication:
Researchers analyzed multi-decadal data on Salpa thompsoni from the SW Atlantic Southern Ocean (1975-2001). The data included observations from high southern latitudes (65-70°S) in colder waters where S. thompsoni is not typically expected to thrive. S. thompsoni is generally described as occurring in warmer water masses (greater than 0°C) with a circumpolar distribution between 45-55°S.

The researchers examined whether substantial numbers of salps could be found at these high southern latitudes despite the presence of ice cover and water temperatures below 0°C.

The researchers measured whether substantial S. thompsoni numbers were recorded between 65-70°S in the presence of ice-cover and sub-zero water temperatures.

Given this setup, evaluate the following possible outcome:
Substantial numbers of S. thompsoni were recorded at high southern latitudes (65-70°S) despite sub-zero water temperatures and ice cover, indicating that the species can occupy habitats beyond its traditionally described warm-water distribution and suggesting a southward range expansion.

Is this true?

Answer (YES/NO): YES